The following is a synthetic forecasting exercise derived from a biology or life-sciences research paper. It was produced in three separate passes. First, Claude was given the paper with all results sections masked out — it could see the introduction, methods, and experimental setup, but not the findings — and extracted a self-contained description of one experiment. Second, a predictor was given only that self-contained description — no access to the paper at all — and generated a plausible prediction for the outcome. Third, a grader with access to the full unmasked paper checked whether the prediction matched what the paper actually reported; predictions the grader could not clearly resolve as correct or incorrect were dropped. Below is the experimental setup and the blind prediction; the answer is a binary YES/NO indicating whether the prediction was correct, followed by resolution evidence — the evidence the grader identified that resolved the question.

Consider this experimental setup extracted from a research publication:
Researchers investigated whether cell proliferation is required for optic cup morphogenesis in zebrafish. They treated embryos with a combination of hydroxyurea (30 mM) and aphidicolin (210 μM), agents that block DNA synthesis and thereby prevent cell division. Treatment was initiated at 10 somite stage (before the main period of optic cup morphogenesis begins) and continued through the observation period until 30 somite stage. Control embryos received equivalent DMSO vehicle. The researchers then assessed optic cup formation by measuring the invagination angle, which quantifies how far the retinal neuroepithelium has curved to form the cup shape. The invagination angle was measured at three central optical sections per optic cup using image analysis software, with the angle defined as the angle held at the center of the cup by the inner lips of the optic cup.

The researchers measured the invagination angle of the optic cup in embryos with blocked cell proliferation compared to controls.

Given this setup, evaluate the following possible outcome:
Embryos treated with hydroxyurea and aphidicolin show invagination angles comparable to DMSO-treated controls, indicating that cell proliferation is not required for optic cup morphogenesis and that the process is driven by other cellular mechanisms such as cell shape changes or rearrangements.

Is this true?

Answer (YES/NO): NO